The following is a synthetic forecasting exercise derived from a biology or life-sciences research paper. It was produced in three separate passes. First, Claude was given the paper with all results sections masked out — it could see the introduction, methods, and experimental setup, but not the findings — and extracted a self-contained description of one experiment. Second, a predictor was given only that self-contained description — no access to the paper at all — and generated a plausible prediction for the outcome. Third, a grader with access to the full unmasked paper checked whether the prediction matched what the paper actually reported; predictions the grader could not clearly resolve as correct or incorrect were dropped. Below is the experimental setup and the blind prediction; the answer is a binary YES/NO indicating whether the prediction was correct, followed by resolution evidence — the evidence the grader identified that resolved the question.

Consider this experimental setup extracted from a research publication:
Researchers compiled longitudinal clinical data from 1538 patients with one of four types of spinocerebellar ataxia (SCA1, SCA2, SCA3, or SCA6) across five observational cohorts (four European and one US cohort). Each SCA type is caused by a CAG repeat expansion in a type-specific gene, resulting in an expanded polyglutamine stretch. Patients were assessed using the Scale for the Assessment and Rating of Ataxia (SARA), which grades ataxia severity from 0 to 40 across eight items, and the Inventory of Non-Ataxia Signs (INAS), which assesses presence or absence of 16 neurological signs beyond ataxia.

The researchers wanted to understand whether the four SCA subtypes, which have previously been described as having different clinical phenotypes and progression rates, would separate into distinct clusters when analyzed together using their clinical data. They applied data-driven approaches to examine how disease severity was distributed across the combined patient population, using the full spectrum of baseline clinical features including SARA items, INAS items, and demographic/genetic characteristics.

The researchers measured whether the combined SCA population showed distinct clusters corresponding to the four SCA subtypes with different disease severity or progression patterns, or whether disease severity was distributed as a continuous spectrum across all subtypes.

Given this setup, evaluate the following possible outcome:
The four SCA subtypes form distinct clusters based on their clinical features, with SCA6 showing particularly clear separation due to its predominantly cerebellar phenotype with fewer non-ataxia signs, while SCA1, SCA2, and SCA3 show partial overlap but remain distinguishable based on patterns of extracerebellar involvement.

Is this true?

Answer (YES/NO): NO